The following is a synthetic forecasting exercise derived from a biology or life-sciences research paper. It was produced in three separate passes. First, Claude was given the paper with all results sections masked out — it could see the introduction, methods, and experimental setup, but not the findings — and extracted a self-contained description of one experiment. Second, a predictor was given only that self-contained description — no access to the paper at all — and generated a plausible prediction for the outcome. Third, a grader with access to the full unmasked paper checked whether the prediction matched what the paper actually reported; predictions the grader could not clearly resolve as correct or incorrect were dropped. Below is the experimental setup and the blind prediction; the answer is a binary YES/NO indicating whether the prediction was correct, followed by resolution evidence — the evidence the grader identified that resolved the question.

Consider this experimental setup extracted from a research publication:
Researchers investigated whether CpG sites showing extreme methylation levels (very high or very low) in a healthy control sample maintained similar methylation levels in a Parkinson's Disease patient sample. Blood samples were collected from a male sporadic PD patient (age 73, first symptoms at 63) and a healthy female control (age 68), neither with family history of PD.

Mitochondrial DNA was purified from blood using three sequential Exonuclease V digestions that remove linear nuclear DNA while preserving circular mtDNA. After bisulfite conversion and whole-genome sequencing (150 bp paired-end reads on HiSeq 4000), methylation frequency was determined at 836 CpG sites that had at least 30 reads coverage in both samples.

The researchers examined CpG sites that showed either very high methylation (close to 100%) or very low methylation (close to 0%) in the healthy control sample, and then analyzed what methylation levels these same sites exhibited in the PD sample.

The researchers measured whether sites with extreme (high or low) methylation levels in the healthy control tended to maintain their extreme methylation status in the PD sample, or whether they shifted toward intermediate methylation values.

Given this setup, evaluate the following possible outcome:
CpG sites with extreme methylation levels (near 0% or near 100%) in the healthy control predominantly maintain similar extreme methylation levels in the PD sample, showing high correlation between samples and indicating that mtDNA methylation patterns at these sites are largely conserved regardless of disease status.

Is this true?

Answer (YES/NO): NO